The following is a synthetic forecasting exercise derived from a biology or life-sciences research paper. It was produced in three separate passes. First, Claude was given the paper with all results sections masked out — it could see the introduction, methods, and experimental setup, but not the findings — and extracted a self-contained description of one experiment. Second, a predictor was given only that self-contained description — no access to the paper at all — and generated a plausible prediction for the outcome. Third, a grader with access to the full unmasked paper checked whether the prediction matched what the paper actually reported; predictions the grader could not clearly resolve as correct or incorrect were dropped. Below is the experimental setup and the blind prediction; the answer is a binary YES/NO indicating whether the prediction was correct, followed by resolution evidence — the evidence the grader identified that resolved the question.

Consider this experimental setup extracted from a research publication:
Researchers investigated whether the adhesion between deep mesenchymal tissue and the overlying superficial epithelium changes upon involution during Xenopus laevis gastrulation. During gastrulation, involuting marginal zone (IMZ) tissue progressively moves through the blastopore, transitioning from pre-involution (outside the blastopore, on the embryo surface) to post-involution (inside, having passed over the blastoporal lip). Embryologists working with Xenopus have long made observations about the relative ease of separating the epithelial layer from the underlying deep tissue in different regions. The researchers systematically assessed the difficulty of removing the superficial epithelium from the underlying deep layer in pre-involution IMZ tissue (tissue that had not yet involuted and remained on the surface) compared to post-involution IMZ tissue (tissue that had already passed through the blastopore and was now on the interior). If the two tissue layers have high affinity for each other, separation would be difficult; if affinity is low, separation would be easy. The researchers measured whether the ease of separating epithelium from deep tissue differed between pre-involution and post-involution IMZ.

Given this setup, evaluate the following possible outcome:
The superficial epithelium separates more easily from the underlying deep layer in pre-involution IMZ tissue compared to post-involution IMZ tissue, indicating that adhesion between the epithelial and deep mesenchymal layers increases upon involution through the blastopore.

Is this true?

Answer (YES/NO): YES